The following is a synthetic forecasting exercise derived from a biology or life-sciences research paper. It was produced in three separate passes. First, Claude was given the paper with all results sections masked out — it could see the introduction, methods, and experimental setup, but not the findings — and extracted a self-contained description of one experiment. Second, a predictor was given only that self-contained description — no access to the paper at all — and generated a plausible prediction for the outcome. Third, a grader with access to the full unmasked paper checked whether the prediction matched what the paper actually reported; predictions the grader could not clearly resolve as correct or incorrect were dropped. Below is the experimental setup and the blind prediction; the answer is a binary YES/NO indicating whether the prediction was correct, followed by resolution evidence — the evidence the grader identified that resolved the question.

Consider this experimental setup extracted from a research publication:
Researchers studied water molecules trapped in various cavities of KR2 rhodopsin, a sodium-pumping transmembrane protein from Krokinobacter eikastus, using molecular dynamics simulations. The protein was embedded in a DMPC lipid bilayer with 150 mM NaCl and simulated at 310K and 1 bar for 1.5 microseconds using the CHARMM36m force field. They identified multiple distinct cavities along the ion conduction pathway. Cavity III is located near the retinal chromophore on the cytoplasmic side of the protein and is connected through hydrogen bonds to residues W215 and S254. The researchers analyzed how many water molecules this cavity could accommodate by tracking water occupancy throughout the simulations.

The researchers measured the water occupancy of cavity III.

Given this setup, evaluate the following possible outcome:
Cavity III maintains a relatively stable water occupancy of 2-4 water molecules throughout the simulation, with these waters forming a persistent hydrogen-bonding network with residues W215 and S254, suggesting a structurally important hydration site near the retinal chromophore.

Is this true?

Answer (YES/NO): NO